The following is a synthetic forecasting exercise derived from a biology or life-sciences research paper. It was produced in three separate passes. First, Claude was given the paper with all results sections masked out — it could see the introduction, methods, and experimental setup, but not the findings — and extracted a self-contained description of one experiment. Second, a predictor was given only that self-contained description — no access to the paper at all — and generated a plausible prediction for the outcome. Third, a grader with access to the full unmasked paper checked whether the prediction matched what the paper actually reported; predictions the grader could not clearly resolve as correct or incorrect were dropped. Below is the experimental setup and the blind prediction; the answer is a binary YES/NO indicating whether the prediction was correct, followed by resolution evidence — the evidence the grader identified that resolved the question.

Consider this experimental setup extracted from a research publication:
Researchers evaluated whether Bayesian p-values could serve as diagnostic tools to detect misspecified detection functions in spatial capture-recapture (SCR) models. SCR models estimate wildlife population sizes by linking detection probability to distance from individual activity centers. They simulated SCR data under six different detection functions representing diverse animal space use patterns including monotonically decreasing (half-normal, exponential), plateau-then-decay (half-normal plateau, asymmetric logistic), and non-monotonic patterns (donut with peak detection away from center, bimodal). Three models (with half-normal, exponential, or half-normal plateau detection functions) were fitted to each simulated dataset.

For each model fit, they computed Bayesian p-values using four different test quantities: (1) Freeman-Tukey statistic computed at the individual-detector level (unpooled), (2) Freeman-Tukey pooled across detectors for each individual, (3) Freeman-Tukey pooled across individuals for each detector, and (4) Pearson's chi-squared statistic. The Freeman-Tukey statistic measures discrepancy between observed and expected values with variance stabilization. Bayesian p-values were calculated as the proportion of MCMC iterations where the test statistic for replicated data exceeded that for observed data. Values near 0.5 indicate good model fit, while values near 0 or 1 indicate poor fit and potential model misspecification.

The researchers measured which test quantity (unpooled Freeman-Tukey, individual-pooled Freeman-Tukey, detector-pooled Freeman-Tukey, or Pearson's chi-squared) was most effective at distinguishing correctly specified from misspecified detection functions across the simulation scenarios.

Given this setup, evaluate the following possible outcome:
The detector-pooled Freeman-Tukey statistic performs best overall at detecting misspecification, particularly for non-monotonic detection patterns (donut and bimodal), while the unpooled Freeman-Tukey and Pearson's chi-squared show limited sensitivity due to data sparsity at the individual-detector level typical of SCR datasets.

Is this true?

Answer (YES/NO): NO